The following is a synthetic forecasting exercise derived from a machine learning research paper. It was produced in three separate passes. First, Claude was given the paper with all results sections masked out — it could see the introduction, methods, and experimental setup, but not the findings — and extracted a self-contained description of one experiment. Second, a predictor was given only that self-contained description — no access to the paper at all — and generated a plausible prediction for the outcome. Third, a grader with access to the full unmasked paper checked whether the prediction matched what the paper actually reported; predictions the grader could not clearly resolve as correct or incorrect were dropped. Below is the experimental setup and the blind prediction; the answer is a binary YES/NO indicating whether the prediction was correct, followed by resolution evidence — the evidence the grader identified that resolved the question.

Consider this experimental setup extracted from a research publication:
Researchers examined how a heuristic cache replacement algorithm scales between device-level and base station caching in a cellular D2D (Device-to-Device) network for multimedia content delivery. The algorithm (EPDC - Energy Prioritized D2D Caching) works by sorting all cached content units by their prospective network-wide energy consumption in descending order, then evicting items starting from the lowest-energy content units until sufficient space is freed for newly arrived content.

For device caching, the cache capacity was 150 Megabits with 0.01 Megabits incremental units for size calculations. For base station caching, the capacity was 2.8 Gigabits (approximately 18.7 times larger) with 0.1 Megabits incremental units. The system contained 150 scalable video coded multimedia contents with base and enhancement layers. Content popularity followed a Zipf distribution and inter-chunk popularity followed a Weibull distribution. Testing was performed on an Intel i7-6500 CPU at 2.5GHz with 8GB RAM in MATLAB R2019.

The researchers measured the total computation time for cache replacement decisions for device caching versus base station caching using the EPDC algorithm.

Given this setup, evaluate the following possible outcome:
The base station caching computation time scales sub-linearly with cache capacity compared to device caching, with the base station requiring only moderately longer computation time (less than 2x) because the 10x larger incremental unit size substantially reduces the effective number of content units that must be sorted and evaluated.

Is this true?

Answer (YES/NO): NO